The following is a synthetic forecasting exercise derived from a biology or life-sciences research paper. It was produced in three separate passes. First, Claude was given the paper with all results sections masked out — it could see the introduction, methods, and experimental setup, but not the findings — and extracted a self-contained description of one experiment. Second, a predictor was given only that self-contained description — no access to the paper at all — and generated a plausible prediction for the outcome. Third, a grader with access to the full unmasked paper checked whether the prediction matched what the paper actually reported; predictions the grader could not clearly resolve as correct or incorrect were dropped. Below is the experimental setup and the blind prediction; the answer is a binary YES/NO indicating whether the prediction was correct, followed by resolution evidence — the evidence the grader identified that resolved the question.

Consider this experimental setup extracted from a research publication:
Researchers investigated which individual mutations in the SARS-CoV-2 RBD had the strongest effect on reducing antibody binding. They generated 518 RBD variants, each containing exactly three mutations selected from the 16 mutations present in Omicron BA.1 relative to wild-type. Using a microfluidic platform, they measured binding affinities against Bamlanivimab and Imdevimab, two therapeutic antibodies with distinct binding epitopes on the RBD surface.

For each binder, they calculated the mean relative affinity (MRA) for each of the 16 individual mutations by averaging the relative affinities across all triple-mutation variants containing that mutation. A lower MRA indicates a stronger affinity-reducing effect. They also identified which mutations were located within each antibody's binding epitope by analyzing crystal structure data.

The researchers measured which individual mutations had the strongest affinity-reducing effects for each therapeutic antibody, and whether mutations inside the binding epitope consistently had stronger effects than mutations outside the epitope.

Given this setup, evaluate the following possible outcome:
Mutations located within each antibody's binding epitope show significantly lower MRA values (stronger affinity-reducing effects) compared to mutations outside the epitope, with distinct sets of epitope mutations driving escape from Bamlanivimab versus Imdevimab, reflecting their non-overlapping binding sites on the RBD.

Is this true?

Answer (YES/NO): NO